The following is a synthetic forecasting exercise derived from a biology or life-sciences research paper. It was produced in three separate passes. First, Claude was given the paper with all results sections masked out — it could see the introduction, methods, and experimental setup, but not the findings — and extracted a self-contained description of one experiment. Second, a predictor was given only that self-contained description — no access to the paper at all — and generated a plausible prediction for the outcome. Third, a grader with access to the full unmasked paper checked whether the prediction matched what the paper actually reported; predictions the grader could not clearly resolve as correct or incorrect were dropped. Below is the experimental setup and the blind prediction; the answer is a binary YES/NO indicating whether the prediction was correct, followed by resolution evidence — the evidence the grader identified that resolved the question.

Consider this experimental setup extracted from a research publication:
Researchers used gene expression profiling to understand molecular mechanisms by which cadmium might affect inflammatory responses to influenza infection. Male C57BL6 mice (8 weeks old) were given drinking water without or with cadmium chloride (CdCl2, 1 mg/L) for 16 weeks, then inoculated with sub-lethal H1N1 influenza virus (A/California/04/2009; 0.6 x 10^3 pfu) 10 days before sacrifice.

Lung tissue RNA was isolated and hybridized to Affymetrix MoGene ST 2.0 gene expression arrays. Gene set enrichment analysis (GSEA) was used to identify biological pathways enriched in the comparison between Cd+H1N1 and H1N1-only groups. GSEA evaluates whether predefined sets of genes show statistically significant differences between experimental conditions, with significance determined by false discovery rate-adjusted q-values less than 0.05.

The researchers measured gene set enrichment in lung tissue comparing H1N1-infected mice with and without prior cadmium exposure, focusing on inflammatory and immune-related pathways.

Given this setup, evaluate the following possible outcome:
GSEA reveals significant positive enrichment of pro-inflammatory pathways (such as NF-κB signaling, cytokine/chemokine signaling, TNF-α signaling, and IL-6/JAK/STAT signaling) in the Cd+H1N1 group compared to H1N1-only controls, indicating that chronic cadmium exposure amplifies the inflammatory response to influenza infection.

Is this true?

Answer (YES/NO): YES